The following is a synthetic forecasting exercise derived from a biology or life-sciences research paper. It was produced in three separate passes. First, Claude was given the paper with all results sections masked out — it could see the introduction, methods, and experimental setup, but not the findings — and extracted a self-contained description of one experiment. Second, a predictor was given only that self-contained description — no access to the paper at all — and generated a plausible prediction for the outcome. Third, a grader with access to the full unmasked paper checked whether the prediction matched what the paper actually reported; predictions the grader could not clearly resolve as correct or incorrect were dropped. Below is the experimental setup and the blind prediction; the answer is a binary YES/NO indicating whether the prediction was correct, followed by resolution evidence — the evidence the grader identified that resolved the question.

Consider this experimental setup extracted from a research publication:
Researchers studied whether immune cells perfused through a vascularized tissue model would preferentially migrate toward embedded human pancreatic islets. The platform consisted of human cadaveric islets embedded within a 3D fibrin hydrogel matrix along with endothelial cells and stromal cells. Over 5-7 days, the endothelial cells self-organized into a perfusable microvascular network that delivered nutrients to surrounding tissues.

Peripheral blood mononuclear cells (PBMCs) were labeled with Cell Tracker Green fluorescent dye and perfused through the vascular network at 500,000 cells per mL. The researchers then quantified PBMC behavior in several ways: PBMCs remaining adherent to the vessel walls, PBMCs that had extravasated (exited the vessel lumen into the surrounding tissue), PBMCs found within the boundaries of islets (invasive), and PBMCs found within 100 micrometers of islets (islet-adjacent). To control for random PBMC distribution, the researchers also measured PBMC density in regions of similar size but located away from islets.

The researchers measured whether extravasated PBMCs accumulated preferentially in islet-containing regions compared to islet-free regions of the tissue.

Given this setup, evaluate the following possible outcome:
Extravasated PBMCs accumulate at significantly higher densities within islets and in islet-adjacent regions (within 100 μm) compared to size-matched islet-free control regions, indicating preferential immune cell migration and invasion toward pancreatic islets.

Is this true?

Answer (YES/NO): YES